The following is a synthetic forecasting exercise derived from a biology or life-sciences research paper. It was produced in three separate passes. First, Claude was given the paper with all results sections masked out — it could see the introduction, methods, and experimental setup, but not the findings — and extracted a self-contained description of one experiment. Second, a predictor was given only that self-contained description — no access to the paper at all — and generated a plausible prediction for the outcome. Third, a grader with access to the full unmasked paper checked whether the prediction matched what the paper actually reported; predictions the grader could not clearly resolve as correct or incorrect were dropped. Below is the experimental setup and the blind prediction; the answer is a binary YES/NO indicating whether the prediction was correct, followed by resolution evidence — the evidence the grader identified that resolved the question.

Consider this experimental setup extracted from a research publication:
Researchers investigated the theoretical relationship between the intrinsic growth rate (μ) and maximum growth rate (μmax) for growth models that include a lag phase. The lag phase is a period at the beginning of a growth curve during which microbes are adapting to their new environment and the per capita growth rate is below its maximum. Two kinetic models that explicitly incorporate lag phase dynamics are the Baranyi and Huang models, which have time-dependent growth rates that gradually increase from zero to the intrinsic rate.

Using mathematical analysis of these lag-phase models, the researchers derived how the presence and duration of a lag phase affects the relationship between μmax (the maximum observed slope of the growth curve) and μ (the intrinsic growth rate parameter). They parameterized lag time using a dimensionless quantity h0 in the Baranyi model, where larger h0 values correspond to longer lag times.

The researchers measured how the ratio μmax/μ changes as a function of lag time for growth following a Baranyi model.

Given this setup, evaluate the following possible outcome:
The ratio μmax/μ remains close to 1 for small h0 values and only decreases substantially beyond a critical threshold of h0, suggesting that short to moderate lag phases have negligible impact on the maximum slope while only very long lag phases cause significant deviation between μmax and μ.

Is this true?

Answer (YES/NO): NO